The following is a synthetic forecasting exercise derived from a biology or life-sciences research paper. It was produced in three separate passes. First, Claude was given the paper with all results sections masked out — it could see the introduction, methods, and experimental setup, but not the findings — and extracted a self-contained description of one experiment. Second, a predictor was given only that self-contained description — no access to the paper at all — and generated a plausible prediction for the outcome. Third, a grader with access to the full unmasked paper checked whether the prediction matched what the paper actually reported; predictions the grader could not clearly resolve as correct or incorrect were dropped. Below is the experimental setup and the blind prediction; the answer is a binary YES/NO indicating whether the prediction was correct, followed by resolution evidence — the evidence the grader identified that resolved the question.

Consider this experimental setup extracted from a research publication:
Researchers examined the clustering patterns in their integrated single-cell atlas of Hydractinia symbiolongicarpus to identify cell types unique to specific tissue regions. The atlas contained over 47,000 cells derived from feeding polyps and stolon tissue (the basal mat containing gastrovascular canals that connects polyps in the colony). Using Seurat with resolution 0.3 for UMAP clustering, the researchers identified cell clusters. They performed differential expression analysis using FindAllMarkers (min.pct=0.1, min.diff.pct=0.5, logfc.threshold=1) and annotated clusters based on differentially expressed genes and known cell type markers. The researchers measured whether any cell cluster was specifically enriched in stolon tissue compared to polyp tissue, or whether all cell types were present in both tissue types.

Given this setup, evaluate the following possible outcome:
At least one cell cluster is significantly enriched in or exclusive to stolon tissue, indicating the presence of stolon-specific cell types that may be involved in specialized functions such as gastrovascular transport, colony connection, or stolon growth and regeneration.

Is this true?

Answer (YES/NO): YES